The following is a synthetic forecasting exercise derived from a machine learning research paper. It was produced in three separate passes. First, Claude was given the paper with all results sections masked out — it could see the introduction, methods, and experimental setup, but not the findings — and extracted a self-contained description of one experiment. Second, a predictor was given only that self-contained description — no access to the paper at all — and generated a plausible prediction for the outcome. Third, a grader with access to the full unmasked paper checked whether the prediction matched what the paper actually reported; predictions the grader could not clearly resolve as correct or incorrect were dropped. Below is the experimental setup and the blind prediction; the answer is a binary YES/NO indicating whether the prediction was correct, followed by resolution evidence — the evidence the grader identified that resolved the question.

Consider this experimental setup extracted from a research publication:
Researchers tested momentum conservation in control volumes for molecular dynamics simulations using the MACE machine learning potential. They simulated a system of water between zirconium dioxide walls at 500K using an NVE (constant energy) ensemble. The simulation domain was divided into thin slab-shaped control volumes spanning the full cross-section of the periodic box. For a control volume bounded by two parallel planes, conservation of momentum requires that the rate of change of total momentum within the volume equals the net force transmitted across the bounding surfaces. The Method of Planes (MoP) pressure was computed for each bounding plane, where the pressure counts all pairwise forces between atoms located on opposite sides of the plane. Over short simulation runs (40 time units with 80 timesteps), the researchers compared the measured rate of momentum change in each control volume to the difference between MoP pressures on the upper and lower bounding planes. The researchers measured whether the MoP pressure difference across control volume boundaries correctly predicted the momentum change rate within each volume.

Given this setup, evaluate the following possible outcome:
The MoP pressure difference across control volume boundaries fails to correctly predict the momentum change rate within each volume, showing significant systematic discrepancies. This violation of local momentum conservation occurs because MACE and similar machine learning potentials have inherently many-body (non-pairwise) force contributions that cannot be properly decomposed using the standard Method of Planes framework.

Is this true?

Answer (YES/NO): NO